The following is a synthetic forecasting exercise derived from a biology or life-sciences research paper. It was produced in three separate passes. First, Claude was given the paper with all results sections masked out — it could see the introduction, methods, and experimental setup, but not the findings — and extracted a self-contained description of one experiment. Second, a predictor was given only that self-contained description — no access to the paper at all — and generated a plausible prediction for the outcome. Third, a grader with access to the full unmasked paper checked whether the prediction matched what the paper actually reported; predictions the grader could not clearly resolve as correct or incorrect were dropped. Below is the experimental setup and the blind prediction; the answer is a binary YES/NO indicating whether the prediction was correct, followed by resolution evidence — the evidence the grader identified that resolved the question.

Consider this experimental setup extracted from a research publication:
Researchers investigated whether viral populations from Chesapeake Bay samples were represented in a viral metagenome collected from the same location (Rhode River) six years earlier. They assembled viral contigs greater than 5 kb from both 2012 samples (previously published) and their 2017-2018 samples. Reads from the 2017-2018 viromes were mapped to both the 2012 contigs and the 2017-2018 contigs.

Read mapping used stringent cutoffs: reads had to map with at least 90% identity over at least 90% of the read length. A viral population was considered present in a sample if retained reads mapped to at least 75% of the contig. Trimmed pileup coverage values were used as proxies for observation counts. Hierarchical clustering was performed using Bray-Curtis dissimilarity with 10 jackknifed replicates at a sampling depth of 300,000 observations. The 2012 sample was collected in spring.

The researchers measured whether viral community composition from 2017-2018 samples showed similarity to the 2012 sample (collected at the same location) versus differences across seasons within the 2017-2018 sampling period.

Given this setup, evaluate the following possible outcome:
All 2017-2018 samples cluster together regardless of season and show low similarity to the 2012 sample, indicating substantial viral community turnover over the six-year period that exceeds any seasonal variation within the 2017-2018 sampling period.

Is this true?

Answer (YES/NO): NO